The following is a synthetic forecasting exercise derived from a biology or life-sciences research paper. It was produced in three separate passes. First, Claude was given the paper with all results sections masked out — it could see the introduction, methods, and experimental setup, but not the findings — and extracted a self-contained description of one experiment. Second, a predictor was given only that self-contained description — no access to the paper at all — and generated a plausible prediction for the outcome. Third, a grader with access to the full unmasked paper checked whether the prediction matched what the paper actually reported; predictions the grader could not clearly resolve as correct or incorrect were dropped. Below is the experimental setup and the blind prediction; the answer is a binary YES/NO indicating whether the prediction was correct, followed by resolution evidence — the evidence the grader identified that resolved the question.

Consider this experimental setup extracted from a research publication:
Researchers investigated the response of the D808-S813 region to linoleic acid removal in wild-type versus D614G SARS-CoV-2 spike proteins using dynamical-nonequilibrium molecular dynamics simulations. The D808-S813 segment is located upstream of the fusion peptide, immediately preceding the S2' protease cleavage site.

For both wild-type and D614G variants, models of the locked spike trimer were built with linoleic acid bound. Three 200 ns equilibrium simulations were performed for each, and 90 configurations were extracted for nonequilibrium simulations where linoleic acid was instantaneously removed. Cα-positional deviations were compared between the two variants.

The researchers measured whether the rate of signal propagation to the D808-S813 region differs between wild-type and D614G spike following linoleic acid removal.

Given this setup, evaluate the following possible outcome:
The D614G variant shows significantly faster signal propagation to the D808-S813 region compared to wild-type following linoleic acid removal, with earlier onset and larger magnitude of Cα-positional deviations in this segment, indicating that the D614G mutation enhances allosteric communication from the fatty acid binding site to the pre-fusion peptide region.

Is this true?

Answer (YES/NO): NO